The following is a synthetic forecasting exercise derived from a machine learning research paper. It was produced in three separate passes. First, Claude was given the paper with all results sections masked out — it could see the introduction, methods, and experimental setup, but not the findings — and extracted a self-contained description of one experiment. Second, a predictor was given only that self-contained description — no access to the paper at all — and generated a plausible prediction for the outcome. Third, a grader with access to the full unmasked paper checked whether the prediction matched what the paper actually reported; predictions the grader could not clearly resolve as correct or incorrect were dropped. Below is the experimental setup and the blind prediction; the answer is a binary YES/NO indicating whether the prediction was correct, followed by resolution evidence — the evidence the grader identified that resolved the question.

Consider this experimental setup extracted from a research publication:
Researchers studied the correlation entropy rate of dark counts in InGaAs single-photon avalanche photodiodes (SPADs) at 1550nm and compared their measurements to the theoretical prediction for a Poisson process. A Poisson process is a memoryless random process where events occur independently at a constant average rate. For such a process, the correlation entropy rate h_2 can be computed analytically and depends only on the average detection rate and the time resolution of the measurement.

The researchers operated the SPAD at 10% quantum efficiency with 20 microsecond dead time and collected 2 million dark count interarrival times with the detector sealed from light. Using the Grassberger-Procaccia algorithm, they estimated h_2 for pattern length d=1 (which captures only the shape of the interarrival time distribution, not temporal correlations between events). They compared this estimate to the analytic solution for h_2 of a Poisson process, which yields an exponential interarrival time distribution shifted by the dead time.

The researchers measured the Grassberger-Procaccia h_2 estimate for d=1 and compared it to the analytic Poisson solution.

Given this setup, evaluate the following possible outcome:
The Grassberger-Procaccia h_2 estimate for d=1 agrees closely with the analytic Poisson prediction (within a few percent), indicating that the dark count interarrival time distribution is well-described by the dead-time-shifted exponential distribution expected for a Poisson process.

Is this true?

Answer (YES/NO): NO